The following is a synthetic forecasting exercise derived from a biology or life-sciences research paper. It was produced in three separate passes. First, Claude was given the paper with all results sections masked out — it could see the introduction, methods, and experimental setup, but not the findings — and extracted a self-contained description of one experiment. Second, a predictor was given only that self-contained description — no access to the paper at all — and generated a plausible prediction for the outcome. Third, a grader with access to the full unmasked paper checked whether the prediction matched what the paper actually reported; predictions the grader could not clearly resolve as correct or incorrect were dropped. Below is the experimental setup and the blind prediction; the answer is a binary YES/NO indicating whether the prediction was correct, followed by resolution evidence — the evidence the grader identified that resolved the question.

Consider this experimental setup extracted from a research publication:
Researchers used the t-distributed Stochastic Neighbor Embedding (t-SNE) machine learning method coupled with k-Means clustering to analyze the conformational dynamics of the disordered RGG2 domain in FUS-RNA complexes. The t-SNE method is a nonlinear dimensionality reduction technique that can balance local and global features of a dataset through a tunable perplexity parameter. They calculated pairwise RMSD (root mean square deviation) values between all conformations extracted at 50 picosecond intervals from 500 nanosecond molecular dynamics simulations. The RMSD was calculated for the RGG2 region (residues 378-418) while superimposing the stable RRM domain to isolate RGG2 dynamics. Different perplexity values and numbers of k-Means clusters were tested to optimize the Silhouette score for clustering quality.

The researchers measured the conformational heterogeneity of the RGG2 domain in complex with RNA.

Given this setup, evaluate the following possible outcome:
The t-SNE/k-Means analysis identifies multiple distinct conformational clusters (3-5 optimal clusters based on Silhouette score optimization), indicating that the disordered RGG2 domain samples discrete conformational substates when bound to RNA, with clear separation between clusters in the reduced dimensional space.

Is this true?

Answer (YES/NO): NO